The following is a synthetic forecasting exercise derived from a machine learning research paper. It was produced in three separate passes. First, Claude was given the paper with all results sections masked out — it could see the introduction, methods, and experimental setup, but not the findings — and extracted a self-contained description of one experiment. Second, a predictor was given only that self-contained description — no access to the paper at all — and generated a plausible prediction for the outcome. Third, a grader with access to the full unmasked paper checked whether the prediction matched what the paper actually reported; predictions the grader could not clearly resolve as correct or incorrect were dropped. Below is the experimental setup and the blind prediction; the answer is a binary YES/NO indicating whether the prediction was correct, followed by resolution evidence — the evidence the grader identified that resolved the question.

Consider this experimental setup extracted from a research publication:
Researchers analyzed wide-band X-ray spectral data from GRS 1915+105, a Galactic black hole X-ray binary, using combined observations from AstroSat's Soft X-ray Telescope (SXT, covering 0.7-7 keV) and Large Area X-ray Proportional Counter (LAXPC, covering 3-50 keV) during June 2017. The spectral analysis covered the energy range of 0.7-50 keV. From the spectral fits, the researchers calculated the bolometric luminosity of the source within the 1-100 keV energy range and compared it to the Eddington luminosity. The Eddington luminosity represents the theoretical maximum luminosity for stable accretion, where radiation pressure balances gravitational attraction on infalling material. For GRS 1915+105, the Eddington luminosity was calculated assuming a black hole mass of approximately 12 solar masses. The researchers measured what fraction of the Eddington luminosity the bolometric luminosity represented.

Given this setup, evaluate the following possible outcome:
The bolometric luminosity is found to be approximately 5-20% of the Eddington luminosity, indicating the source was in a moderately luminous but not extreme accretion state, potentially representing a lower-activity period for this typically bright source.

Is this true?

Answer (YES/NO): NO